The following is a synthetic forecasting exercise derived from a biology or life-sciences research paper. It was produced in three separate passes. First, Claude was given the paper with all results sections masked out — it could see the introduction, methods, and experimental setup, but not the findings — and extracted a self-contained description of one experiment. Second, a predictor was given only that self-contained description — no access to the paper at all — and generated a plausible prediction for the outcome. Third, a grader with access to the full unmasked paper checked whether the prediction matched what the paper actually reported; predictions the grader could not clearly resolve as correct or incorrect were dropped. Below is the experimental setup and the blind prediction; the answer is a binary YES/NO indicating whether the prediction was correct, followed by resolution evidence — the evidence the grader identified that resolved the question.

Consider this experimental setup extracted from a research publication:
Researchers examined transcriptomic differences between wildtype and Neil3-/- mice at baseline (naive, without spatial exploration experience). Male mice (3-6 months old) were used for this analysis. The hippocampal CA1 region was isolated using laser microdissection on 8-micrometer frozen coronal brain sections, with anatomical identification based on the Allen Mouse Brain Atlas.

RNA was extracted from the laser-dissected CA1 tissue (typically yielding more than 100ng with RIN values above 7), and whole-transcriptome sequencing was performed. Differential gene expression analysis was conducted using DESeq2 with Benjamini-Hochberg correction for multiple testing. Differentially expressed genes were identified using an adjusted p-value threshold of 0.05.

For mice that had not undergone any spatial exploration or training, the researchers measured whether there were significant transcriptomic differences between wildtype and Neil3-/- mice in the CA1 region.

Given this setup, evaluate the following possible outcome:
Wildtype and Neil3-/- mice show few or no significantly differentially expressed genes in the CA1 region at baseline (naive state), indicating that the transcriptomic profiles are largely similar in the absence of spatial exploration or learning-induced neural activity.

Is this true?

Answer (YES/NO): NO